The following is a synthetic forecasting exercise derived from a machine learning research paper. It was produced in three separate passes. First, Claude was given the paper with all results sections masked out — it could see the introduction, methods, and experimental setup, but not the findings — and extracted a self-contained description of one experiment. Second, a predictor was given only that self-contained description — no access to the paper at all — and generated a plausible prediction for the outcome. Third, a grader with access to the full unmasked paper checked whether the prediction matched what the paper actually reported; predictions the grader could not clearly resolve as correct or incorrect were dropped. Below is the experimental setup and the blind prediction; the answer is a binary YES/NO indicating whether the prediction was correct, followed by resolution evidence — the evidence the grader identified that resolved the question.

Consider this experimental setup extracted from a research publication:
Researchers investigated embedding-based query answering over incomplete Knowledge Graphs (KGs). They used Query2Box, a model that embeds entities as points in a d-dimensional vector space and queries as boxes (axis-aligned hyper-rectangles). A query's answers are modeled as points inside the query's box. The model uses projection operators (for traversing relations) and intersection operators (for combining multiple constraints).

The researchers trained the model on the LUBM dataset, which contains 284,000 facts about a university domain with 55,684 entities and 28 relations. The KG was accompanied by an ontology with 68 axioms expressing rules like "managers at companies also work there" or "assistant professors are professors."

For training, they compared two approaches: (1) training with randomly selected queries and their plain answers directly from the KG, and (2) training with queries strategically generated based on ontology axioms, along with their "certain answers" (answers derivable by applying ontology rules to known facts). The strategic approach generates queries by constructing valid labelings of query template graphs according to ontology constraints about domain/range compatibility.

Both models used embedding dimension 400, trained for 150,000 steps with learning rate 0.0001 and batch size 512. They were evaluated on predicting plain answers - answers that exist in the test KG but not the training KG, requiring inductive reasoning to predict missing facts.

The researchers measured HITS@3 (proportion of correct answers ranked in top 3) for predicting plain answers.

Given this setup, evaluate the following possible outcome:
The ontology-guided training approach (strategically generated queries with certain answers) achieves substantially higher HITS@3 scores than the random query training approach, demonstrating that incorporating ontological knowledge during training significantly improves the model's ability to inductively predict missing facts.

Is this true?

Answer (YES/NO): NO